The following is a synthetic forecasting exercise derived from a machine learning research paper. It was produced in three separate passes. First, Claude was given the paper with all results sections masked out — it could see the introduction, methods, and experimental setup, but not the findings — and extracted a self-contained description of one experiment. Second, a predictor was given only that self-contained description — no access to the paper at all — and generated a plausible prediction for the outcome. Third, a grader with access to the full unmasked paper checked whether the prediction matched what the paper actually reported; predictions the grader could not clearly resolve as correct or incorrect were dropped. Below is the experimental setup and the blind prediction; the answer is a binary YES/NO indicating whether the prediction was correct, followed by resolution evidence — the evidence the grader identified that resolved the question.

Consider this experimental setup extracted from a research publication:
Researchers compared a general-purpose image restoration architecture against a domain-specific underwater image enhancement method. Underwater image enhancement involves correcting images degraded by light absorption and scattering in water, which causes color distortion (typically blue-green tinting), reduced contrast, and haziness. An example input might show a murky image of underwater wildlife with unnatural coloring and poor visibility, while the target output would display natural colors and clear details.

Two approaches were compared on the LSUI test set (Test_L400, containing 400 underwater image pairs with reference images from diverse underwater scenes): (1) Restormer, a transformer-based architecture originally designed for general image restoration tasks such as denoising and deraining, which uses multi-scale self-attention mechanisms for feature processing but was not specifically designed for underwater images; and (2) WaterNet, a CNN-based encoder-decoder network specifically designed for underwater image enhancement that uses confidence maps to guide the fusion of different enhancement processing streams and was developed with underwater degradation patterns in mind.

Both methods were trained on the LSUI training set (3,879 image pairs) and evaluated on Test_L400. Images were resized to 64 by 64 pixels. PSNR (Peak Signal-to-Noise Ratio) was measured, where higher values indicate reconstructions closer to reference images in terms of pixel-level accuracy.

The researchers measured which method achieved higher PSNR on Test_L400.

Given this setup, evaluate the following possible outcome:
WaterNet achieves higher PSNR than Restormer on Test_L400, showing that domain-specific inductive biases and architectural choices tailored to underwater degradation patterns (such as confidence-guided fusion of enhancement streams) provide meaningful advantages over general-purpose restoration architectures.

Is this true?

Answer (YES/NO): NO